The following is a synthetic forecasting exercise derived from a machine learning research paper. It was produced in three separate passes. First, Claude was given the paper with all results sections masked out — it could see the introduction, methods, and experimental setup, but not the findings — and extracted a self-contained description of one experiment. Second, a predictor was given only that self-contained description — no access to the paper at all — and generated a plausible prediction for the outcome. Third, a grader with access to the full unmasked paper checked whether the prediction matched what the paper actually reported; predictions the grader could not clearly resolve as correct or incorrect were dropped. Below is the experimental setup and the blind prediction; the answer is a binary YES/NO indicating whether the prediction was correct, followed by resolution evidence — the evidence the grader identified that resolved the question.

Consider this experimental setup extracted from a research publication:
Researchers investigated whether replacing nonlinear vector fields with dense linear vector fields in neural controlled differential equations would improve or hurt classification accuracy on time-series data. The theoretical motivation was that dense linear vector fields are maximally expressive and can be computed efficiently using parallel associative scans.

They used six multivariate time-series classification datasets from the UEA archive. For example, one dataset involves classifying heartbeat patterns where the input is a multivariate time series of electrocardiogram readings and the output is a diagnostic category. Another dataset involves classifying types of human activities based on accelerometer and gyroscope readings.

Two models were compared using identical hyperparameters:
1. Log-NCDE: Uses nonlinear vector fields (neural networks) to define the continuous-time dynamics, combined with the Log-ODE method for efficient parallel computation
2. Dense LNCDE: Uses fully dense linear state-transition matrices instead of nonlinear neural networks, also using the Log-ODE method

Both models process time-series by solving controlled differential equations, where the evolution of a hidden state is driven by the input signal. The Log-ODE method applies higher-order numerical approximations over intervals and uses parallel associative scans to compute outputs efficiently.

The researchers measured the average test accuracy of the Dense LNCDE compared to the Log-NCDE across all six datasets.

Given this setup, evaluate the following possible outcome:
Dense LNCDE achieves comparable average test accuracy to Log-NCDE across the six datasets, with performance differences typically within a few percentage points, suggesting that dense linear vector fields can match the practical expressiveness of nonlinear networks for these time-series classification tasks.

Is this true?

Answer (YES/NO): NO